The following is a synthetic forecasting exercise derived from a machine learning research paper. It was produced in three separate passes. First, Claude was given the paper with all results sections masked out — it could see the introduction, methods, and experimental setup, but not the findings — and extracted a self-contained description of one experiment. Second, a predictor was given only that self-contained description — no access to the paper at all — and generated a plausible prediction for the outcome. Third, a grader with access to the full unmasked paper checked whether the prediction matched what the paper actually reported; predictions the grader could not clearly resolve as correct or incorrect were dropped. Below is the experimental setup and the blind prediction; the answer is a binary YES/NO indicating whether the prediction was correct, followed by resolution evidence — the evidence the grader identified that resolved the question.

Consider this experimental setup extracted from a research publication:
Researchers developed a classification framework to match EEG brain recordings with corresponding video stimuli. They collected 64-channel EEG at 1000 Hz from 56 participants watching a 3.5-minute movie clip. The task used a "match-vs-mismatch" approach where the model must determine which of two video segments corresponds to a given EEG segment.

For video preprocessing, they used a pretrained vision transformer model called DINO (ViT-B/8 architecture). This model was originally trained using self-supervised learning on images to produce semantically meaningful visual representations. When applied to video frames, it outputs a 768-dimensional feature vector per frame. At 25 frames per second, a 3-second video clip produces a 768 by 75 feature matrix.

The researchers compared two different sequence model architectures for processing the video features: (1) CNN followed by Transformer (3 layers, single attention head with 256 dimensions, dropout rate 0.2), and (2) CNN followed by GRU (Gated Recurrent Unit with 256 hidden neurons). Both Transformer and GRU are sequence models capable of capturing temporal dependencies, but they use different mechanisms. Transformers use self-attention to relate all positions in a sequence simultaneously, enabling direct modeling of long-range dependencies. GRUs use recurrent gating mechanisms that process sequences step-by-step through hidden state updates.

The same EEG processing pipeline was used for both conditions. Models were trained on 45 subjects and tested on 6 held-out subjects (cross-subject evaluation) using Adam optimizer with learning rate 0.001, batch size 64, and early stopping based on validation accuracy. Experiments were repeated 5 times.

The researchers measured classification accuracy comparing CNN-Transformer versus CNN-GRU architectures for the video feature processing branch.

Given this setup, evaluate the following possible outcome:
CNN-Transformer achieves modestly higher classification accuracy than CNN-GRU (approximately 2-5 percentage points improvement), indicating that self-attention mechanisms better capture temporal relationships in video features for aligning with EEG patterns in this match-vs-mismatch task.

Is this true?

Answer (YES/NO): NO